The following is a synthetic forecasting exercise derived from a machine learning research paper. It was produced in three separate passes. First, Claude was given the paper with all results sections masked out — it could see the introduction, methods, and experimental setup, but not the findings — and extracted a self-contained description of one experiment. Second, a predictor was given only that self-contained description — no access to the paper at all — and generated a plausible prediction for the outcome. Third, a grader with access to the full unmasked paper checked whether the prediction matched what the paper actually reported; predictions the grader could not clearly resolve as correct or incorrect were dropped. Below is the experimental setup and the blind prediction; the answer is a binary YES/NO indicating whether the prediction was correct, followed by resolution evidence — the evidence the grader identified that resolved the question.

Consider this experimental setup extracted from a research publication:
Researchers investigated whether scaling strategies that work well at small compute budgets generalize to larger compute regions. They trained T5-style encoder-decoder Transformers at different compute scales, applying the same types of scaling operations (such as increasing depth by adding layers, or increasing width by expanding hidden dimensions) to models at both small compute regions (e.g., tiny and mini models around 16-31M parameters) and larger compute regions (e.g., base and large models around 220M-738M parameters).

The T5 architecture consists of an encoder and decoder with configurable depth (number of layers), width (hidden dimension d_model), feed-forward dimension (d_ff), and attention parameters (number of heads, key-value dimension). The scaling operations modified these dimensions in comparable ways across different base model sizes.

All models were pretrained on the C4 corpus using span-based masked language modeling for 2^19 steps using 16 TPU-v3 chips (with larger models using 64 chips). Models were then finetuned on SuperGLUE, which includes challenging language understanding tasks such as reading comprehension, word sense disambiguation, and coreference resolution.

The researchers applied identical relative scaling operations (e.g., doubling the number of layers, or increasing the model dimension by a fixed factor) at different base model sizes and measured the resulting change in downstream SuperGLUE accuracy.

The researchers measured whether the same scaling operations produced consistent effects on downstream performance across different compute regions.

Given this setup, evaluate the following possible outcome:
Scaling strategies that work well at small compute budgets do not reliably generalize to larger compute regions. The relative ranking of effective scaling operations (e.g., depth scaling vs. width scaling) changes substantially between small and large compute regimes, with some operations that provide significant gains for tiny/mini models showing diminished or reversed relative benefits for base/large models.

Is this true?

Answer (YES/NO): NO